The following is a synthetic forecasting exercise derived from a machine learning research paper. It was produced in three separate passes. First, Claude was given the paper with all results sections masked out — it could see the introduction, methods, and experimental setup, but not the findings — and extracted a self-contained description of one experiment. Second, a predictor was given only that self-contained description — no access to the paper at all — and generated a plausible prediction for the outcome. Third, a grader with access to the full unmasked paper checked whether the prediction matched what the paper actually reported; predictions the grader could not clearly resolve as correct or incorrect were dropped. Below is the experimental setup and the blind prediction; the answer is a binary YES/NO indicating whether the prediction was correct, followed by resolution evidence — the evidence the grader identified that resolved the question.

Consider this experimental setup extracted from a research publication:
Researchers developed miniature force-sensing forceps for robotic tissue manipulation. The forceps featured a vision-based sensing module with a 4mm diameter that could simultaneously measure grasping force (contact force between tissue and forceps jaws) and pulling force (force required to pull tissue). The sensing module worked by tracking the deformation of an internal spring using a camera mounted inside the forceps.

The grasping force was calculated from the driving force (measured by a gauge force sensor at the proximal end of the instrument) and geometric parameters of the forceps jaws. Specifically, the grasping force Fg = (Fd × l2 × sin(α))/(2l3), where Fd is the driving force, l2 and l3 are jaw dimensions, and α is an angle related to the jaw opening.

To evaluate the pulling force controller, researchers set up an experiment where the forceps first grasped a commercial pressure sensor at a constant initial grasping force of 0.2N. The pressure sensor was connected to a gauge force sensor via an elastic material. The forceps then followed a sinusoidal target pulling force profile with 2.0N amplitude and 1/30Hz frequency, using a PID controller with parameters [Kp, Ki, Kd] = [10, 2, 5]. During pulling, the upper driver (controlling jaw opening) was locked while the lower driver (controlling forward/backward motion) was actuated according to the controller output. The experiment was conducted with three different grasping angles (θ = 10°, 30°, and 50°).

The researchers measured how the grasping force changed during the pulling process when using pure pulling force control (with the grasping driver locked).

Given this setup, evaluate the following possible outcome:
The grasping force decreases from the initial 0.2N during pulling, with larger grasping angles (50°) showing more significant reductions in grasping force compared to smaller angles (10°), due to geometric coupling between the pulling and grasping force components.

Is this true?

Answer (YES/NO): NO